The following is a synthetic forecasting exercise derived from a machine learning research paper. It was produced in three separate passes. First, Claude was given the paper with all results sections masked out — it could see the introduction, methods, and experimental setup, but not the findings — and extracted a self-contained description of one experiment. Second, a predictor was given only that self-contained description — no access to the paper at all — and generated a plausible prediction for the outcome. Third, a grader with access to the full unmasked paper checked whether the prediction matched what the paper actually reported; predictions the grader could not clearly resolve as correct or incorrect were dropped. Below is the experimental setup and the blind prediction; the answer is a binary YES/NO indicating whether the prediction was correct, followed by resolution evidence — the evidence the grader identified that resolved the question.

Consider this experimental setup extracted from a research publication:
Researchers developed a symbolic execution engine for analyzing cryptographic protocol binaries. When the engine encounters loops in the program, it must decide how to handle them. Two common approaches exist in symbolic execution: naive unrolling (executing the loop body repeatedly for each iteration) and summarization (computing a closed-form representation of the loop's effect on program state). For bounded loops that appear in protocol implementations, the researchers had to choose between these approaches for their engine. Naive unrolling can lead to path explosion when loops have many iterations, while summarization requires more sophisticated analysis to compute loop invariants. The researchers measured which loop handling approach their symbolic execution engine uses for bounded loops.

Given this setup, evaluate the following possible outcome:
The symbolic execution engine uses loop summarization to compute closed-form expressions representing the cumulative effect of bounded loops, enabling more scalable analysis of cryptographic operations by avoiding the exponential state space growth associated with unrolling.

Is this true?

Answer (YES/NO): YES